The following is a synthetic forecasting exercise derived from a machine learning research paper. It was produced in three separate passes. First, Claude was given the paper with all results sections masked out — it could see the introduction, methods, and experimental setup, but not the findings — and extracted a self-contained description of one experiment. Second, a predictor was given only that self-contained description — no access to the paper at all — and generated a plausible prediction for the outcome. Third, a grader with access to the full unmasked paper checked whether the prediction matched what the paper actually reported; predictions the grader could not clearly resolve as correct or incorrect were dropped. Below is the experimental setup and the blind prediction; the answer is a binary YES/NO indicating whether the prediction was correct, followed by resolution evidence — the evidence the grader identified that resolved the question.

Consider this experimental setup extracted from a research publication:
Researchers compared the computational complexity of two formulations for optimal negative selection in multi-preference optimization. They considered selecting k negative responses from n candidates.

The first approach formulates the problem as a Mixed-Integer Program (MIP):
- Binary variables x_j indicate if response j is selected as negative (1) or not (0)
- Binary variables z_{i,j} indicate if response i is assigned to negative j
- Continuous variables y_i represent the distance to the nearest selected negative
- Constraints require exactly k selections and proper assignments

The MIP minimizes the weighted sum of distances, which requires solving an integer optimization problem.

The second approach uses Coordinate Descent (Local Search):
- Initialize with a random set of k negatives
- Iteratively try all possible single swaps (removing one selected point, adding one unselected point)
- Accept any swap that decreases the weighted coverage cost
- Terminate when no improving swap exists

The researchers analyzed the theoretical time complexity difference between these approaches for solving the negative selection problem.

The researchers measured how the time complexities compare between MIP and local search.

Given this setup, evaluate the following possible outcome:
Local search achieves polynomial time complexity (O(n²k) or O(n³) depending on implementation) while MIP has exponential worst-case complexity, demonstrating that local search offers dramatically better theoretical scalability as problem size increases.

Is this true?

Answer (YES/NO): NO